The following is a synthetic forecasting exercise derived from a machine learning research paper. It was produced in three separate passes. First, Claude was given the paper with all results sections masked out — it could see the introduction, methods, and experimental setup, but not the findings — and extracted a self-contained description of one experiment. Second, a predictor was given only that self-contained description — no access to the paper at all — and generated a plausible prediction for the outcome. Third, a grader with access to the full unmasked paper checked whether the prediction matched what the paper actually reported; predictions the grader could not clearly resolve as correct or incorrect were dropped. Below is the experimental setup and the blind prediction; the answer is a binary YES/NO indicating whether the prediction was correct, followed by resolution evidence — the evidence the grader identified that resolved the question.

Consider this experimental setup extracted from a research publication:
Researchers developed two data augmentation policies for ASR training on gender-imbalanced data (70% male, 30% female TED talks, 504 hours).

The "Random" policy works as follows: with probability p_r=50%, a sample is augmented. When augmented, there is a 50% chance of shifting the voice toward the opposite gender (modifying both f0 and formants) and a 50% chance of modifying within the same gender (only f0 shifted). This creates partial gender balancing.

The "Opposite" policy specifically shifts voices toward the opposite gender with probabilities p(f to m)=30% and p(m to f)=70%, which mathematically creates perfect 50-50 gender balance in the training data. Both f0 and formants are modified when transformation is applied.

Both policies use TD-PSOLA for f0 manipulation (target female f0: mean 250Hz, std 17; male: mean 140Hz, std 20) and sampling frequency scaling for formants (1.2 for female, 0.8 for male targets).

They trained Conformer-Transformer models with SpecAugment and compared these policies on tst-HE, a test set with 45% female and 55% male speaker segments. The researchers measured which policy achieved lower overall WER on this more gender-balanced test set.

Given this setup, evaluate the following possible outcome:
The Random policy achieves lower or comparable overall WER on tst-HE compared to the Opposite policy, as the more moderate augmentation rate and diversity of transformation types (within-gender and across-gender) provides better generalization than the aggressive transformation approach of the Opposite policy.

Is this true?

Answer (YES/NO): YES